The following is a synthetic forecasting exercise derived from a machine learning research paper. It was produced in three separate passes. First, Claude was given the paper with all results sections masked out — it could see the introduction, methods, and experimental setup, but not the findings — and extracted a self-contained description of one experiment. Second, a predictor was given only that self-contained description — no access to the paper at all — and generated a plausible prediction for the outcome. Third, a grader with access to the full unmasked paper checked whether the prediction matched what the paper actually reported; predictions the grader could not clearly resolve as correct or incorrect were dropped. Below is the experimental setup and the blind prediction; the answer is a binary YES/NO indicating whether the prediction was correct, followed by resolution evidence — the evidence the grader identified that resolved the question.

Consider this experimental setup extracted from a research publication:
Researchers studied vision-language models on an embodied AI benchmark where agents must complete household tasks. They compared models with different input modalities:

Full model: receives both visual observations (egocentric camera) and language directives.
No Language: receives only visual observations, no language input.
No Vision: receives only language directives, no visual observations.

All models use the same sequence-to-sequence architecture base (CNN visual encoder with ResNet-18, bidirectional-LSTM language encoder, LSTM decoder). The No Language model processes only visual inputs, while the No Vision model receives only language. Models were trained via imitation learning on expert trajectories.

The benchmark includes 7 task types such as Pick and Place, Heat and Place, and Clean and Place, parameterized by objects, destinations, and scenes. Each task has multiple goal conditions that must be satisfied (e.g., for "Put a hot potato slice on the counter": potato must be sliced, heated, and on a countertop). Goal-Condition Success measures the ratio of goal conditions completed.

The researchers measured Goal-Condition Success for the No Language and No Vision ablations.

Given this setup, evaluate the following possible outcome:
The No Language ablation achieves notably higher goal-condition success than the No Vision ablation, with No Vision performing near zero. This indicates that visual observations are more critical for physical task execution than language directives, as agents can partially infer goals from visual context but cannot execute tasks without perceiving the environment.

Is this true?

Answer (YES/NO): NO